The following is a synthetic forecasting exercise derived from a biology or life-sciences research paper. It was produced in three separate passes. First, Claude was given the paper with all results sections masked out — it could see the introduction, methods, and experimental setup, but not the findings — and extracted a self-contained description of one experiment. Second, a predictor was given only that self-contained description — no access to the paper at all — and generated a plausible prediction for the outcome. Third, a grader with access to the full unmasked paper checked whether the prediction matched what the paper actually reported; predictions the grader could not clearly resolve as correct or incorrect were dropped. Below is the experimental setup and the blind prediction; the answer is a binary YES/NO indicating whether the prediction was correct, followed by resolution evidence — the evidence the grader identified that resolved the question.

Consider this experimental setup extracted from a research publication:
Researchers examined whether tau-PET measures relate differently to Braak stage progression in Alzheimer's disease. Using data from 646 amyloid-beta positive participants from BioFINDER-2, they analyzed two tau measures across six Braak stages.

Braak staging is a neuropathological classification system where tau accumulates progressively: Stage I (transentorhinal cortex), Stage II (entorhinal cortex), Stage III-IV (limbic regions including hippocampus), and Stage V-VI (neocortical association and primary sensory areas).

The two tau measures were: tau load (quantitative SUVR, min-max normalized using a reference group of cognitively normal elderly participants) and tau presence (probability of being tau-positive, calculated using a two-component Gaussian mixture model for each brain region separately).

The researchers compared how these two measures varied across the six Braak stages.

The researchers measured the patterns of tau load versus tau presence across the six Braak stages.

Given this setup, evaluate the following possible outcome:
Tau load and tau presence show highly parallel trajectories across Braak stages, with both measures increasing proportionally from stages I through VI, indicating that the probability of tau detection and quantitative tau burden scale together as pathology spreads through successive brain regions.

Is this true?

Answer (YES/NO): NO